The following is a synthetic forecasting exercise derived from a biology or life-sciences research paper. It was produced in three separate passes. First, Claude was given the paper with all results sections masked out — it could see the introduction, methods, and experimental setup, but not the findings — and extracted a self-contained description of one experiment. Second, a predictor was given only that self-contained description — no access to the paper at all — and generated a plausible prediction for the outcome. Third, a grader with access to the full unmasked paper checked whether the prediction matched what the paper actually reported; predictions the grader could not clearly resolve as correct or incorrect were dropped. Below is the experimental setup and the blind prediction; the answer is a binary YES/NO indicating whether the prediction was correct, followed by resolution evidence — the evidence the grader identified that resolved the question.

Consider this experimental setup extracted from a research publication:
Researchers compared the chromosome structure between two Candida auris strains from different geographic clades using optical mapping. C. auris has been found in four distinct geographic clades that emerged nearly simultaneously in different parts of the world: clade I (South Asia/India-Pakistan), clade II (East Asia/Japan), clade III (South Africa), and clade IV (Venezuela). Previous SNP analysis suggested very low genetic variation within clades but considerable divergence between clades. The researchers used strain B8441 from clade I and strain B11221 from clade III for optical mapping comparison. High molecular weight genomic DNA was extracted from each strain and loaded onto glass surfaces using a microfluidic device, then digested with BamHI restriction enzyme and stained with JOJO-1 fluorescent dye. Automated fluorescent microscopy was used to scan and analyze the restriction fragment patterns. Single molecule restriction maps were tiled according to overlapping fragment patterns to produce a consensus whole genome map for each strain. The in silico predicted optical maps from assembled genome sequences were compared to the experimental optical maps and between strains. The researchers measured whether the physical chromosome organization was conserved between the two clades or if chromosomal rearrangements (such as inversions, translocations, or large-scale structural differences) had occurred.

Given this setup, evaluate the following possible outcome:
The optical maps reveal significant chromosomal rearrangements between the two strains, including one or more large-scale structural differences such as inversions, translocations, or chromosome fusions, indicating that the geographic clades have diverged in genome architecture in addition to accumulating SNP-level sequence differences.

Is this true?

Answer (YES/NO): YES